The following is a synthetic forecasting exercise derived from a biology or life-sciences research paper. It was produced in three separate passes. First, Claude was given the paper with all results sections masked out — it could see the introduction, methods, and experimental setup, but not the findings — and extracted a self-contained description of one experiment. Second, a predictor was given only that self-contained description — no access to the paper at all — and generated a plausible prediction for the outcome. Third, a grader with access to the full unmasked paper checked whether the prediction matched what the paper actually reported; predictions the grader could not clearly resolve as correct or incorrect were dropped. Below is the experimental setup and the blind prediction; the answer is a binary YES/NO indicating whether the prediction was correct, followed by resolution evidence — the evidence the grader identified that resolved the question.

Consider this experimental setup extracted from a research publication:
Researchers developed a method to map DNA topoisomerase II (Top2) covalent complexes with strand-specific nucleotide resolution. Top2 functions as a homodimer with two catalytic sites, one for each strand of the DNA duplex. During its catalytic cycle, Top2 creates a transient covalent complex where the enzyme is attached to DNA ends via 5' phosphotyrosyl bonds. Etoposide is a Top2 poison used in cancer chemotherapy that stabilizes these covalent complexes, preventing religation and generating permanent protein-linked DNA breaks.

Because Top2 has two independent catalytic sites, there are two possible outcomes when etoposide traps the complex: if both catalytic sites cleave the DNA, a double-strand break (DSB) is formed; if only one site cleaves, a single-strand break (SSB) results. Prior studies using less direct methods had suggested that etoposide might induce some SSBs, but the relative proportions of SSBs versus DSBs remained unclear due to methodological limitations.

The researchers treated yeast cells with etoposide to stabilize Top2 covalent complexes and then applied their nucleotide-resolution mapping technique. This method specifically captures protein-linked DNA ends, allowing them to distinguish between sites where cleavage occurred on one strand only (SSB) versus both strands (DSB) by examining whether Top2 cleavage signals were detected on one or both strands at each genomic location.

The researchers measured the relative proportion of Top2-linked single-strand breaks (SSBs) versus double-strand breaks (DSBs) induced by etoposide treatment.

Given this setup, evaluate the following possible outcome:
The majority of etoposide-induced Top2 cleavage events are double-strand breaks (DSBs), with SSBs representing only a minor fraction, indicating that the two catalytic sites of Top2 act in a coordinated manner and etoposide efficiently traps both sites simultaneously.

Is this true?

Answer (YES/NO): NO